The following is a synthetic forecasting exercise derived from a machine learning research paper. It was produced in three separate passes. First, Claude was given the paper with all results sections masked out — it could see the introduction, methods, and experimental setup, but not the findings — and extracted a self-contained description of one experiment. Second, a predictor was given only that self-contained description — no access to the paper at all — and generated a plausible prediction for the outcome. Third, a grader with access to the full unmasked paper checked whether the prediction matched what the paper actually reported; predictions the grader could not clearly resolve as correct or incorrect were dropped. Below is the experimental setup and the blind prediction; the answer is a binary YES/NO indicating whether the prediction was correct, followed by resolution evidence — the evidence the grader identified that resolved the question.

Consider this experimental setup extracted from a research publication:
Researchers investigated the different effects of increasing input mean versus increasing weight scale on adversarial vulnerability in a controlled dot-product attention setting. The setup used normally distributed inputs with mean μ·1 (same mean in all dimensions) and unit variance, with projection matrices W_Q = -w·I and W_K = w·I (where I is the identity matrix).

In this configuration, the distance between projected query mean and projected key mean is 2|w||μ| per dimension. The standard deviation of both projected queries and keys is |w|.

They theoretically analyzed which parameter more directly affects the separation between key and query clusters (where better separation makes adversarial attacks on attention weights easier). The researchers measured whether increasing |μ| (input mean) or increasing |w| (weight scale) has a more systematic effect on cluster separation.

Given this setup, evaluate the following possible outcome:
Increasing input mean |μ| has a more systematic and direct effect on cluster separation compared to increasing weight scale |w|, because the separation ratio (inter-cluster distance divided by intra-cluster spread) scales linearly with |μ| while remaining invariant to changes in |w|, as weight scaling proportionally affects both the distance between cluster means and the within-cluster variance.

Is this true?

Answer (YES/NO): YES